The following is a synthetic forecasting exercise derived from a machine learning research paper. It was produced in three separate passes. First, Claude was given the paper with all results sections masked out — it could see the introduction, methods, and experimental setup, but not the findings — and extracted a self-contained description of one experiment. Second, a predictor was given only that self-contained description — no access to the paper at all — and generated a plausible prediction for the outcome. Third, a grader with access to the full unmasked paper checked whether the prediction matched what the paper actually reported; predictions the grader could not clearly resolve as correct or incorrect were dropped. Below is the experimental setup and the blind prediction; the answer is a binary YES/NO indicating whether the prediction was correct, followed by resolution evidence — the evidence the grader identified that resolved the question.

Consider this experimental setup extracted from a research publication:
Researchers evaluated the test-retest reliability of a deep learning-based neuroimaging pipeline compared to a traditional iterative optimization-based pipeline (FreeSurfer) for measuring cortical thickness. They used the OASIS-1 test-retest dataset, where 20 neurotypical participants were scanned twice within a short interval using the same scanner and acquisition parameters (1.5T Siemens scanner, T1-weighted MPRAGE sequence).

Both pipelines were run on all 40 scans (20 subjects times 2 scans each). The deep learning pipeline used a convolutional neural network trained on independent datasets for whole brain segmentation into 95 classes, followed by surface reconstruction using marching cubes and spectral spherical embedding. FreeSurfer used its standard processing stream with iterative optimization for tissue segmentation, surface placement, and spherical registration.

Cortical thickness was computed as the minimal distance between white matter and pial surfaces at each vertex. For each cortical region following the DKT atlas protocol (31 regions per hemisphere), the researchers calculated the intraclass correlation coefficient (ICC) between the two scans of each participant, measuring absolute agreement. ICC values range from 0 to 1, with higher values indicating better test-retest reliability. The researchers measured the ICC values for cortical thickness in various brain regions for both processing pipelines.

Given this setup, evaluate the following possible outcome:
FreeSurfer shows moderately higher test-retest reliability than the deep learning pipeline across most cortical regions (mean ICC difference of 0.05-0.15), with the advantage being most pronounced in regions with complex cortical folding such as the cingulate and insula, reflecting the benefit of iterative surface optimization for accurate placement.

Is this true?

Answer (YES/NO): NO